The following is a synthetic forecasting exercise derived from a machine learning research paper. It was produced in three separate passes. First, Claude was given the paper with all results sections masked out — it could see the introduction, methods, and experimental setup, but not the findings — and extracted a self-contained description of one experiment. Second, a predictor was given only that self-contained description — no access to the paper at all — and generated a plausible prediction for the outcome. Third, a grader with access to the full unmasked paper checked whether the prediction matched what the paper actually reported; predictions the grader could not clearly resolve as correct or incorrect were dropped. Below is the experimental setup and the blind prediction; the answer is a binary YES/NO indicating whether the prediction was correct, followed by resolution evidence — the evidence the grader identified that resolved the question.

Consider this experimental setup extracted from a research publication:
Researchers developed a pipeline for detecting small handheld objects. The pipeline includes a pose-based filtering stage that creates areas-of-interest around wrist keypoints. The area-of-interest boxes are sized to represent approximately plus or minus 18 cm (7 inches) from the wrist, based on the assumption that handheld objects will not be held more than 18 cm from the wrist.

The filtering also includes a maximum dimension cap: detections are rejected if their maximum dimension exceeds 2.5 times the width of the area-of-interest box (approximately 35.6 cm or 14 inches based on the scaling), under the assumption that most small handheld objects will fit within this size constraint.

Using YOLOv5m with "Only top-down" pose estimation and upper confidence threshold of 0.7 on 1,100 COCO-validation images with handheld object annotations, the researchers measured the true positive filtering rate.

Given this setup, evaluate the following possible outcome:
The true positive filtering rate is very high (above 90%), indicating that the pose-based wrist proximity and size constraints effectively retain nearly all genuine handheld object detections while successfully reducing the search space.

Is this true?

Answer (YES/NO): NO